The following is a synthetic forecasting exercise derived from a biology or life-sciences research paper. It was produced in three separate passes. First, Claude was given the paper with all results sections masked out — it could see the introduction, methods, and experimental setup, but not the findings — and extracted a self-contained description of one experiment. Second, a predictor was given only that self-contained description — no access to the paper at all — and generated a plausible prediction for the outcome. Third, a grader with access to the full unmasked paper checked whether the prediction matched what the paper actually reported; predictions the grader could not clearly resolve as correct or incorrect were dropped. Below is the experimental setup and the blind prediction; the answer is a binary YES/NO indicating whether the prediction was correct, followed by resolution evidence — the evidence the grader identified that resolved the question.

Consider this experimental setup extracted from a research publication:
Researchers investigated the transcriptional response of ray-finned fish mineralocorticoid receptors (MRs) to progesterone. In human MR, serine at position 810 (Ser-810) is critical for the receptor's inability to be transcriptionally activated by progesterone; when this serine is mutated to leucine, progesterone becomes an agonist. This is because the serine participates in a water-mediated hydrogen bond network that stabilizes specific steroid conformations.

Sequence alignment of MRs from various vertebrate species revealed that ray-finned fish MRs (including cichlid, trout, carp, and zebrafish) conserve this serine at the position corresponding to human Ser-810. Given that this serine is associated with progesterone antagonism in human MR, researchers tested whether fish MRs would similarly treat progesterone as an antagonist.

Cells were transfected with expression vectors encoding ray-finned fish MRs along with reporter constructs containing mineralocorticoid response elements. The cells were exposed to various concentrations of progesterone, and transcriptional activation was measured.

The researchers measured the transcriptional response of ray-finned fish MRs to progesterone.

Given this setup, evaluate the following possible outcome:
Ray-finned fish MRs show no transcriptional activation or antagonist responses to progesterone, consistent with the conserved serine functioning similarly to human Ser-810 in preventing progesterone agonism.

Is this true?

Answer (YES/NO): NO